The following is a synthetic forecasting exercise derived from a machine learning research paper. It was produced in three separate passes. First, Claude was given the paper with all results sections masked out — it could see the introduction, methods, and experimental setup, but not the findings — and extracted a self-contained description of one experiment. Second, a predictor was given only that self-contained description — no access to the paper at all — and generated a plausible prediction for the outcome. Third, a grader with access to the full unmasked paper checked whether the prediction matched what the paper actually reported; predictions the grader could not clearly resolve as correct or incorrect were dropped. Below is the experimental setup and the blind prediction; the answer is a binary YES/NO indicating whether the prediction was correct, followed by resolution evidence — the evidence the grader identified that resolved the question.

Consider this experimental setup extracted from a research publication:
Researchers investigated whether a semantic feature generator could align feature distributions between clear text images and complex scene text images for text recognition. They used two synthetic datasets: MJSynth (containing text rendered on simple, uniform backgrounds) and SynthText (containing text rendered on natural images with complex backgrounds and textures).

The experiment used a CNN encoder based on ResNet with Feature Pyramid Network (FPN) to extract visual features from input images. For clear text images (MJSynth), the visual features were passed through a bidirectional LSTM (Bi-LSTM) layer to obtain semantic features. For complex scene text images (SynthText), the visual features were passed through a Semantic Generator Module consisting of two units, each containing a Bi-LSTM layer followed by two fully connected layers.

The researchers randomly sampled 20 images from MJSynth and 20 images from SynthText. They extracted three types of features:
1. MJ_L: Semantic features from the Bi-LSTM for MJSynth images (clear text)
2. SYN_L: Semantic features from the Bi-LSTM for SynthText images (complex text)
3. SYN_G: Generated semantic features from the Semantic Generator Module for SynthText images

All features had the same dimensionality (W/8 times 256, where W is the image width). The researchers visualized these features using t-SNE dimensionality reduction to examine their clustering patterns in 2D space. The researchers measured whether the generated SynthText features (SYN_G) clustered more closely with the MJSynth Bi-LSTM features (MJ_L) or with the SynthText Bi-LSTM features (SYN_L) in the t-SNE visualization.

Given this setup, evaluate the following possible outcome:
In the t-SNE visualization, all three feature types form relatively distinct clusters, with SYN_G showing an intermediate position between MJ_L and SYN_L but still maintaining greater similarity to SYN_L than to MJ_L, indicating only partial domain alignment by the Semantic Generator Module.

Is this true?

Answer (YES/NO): NO